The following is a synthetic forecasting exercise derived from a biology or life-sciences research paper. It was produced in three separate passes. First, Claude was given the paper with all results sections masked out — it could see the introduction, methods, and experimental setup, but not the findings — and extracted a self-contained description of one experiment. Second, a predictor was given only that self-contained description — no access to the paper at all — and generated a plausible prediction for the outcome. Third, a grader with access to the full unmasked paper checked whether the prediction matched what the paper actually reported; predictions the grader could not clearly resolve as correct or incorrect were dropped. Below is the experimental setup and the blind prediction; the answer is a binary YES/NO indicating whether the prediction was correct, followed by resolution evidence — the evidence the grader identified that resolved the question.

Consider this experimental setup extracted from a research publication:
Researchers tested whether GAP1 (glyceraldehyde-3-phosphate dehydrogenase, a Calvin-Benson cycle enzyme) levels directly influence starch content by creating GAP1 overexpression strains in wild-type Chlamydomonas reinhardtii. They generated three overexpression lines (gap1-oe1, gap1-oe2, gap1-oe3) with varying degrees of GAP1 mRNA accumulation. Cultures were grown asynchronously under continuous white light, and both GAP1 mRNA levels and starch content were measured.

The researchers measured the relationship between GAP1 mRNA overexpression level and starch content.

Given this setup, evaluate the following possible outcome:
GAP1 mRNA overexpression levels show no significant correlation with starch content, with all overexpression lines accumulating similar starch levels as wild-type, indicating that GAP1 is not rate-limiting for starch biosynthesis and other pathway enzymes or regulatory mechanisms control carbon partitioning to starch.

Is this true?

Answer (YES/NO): NO